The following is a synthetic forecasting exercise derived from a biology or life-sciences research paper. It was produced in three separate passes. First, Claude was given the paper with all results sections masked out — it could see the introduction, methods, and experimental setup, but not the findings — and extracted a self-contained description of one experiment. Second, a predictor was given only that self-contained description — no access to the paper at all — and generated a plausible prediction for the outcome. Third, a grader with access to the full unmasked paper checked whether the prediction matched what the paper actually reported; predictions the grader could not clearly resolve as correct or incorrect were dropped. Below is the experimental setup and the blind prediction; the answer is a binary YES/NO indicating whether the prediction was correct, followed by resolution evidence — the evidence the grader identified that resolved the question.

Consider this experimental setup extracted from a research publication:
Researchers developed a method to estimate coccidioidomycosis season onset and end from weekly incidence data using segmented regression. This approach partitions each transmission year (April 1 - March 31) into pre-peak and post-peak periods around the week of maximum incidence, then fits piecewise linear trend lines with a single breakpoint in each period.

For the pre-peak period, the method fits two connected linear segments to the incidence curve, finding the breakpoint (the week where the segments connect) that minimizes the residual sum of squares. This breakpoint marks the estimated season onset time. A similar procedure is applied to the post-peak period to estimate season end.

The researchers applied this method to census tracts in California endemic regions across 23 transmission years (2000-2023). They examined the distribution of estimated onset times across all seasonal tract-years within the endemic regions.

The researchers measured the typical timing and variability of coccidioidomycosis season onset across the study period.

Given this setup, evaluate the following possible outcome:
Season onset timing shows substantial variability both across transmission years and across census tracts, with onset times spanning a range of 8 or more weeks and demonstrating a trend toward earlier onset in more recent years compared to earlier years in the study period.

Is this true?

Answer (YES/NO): NO